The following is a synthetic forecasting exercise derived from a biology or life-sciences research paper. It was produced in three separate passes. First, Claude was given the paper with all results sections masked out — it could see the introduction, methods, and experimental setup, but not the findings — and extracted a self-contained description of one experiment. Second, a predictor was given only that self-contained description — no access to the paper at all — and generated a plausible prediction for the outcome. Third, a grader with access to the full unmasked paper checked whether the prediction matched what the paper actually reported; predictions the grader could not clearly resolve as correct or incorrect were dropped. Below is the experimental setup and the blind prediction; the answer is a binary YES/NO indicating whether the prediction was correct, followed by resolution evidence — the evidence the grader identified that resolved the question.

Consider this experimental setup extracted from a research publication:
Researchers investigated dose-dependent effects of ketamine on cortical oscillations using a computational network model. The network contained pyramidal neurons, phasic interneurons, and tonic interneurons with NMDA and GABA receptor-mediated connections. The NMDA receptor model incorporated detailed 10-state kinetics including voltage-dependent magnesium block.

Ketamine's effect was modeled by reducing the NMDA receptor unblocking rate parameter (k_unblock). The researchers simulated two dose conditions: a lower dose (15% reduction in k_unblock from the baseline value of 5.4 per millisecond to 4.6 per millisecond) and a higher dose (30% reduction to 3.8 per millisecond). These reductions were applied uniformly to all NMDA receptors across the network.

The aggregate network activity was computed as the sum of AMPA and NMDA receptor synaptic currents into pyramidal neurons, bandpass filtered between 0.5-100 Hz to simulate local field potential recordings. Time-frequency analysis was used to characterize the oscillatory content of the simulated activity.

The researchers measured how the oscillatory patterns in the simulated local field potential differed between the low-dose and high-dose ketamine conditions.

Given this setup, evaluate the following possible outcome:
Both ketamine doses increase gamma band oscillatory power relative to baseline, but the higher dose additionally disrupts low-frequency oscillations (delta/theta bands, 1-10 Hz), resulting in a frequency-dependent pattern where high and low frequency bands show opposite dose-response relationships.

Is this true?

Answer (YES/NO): NO